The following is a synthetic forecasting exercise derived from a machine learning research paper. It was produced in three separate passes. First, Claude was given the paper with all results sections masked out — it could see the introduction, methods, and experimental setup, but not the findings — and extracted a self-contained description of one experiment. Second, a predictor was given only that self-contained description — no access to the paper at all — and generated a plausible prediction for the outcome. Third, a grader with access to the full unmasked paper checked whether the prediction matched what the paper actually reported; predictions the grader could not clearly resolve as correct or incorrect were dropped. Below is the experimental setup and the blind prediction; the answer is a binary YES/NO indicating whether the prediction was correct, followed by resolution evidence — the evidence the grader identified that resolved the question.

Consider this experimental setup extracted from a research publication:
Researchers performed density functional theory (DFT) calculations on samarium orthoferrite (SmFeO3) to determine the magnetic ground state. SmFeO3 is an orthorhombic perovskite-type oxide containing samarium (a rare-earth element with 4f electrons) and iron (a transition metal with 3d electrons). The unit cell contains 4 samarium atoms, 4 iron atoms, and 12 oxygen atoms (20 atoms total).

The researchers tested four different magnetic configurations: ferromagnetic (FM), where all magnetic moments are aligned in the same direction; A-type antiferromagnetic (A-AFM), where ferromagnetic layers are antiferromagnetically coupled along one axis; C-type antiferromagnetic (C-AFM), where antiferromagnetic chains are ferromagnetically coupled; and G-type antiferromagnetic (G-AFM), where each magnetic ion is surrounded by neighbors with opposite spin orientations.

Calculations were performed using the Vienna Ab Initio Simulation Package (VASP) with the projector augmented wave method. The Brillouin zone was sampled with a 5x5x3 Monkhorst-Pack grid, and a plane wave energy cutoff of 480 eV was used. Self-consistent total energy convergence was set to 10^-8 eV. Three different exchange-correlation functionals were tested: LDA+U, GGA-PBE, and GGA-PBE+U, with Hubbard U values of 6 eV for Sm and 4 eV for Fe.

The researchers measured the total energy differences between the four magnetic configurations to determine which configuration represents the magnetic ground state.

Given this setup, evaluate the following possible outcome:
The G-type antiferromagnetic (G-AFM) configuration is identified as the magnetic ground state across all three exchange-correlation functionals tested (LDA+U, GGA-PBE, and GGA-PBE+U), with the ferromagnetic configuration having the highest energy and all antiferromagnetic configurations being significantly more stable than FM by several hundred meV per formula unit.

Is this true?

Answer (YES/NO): NO